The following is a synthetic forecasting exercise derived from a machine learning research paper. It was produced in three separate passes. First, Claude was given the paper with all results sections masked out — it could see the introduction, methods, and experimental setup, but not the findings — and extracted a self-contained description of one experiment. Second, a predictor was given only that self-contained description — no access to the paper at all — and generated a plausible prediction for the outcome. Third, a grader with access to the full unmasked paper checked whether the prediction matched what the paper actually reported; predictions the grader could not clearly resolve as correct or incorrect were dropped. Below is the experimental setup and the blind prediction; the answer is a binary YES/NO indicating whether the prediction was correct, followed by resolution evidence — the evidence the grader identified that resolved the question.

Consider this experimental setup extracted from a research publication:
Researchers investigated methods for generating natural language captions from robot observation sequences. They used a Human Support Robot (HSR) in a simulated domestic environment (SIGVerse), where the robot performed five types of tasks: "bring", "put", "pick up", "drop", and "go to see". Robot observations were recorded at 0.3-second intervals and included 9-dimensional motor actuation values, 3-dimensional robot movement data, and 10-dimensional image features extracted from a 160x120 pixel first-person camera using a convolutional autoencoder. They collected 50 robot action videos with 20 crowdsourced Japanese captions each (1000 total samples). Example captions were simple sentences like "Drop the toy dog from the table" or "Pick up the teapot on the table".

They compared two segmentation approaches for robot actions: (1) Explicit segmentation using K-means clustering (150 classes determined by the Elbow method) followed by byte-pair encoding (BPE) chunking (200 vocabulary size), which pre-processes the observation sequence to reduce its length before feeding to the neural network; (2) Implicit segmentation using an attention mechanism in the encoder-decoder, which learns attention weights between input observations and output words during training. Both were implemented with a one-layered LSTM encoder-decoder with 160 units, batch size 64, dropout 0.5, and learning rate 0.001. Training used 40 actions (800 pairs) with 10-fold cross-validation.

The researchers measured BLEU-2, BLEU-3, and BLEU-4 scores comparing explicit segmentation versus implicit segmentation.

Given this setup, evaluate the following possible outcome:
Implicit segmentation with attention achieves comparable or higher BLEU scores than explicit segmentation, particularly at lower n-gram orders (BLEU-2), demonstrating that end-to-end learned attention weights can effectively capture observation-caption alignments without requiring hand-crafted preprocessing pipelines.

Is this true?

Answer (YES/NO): NO